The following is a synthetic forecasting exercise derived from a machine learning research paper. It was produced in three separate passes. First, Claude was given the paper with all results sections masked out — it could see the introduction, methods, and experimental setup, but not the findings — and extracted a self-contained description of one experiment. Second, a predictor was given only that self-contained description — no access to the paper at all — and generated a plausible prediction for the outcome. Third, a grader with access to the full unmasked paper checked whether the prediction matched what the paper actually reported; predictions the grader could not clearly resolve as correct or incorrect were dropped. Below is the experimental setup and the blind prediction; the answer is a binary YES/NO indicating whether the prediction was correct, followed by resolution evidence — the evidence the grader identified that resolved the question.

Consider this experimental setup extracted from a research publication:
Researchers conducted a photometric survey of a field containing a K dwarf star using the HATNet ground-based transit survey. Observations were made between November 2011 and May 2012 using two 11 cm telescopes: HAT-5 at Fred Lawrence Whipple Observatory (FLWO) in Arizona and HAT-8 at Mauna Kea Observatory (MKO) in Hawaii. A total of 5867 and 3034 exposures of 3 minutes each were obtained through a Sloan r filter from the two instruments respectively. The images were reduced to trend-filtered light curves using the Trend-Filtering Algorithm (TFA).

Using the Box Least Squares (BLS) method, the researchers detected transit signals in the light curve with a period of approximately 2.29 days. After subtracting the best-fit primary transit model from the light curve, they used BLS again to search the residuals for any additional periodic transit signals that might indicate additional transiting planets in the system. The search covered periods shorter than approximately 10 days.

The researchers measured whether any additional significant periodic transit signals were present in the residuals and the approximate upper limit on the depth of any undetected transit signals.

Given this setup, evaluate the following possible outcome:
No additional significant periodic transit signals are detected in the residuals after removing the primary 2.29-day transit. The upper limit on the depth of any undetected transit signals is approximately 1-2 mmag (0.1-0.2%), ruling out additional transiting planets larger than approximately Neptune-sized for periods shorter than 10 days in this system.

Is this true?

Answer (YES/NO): NO